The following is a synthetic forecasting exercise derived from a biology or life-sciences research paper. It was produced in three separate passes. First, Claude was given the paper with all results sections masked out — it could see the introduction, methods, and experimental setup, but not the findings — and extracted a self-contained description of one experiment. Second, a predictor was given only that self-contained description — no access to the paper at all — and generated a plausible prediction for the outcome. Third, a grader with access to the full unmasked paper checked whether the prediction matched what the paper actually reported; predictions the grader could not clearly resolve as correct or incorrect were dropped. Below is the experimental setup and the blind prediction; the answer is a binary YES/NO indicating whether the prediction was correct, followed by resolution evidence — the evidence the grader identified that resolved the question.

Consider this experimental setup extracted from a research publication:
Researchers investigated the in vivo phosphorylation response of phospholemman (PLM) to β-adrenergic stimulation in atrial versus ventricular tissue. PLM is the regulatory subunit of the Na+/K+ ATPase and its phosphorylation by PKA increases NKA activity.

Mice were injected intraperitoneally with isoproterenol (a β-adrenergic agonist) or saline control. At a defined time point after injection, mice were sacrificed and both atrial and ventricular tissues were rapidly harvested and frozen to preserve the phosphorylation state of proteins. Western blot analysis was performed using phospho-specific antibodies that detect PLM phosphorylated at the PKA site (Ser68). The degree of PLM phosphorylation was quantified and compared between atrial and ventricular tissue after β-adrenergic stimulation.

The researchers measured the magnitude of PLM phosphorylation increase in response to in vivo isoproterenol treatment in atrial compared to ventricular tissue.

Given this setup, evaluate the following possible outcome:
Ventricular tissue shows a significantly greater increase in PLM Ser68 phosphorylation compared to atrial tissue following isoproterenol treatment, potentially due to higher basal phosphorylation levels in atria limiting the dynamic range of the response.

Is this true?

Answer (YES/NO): NO